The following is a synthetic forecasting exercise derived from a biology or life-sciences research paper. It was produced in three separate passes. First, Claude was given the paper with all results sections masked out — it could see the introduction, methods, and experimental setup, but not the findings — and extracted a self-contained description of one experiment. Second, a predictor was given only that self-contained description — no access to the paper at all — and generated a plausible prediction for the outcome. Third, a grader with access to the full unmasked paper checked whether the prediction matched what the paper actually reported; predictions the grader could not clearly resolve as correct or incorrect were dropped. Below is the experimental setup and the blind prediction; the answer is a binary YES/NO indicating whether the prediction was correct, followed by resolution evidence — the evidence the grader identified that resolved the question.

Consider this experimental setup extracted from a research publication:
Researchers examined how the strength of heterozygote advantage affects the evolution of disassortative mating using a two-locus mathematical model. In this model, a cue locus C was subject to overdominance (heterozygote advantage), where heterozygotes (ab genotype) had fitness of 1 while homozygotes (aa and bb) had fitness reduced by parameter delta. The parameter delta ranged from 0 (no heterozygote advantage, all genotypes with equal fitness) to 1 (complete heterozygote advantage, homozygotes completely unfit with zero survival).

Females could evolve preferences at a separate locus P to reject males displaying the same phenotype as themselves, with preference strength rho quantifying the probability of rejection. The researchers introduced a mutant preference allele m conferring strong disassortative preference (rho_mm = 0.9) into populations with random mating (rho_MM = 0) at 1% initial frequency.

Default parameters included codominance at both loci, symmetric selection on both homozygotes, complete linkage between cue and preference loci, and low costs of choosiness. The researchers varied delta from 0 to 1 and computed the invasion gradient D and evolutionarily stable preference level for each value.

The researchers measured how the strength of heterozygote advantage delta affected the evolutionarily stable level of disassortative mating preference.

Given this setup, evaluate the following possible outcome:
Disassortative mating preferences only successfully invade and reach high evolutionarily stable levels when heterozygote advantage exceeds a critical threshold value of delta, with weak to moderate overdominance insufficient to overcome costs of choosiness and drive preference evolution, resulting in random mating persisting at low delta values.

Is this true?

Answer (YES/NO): NO